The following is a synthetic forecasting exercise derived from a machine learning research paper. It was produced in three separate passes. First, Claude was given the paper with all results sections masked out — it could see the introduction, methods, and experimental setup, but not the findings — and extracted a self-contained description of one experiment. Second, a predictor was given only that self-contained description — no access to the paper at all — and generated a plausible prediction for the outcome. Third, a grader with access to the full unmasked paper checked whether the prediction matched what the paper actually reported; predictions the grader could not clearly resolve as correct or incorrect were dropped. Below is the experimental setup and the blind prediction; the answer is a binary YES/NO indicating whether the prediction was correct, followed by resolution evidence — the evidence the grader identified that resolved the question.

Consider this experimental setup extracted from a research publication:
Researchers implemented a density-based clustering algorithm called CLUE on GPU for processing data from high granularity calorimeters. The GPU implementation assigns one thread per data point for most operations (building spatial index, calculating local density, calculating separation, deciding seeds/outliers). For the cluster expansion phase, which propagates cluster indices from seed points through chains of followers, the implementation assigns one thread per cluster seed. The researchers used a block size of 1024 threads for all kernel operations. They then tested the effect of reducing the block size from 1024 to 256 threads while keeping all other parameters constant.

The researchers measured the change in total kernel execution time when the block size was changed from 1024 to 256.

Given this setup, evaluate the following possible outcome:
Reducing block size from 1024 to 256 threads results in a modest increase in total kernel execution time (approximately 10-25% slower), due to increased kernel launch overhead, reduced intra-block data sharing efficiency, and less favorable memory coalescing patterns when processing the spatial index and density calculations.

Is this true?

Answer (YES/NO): NO